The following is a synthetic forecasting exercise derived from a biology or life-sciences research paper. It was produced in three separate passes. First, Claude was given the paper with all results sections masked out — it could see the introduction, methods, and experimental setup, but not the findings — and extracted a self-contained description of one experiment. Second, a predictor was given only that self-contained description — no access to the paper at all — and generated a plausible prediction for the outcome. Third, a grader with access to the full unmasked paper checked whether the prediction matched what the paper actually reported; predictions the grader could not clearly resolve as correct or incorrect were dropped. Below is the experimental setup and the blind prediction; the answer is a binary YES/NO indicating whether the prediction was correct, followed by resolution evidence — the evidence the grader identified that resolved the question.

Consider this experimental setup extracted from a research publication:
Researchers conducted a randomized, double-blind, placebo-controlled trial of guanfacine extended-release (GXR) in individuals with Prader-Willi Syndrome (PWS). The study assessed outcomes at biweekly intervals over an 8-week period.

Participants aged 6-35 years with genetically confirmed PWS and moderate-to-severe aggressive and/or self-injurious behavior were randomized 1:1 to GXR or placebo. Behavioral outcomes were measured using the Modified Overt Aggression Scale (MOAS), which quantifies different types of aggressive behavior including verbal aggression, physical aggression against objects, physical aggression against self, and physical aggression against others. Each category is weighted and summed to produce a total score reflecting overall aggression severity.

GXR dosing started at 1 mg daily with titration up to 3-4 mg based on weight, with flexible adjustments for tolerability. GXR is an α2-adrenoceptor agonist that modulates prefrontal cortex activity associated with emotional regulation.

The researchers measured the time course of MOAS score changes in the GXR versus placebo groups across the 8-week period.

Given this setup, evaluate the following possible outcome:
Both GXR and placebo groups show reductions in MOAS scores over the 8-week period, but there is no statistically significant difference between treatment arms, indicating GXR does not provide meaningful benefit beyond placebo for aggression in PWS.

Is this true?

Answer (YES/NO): NO